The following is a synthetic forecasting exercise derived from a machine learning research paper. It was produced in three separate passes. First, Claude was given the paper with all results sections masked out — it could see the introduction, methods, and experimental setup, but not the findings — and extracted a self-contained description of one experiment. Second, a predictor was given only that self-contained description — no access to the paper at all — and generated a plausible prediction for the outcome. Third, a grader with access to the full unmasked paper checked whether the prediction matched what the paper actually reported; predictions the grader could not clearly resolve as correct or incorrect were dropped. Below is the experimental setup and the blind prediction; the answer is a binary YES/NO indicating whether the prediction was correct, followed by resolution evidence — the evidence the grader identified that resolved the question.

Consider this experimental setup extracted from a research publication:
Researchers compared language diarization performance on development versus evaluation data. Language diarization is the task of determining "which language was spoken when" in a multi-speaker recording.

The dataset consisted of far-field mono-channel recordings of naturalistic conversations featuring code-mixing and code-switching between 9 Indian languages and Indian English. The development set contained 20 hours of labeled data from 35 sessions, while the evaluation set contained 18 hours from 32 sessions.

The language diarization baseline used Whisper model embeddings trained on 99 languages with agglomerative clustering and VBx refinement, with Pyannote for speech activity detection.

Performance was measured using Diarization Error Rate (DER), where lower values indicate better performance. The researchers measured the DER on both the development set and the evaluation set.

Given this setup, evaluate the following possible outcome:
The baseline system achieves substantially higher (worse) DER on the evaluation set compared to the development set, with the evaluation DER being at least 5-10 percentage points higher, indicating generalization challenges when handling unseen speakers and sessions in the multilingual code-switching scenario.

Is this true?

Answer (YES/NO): NO